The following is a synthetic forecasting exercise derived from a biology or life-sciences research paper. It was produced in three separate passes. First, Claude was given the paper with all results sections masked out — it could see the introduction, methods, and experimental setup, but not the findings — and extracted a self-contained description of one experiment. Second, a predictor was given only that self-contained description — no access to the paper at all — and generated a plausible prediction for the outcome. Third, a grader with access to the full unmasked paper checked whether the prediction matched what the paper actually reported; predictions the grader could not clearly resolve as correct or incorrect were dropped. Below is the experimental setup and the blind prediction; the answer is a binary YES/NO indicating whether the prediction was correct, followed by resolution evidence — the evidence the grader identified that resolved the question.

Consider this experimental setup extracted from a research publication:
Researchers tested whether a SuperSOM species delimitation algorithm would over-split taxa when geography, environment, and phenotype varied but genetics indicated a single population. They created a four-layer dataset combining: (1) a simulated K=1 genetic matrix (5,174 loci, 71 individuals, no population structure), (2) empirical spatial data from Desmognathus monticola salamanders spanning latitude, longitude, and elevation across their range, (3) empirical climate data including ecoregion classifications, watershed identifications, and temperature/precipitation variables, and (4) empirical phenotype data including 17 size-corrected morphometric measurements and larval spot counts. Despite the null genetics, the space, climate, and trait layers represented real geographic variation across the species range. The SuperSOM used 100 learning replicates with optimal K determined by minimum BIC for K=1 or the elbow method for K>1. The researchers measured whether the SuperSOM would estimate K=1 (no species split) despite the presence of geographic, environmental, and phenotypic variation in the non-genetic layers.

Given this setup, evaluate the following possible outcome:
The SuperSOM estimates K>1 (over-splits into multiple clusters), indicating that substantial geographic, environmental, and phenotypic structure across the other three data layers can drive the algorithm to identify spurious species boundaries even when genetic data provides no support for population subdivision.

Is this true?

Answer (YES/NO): NO